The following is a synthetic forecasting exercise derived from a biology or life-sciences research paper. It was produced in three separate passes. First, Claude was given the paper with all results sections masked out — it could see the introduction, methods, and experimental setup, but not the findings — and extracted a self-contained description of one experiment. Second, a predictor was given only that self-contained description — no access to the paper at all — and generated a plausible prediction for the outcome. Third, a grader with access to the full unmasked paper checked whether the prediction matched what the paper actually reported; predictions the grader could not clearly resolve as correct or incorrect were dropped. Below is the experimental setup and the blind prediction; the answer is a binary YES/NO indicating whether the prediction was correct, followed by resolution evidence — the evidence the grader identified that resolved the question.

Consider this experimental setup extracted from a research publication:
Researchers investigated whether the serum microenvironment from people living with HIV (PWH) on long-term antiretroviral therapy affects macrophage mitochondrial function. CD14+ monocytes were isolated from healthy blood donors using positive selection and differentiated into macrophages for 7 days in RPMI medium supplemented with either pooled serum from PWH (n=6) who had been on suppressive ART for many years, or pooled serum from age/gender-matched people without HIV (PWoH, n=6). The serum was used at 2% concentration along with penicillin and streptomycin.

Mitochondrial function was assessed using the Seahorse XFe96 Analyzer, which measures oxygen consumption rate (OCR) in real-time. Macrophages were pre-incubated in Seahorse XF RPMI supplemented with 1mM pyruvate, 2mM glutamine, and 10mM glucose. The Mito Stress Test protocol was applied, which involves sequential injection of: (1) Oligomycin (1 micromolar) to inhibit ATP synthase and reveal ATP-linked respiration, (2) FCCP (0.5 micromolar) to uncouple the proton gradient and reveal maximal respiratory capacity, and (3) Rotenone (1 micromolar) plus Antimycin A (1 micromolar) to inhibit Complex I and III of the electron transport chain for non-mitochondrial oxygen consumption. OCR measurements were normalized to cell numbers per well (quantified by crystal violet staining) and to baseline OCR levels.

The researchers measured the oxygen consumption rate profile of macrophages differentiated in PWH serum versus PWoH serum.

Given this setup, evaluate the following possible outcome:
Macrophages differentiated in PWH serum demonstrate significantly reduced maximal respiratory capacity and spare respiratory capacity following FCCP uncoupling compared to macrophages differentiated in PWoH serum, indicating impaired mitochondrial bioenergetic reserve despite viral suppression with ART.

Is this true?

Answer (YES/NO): NO